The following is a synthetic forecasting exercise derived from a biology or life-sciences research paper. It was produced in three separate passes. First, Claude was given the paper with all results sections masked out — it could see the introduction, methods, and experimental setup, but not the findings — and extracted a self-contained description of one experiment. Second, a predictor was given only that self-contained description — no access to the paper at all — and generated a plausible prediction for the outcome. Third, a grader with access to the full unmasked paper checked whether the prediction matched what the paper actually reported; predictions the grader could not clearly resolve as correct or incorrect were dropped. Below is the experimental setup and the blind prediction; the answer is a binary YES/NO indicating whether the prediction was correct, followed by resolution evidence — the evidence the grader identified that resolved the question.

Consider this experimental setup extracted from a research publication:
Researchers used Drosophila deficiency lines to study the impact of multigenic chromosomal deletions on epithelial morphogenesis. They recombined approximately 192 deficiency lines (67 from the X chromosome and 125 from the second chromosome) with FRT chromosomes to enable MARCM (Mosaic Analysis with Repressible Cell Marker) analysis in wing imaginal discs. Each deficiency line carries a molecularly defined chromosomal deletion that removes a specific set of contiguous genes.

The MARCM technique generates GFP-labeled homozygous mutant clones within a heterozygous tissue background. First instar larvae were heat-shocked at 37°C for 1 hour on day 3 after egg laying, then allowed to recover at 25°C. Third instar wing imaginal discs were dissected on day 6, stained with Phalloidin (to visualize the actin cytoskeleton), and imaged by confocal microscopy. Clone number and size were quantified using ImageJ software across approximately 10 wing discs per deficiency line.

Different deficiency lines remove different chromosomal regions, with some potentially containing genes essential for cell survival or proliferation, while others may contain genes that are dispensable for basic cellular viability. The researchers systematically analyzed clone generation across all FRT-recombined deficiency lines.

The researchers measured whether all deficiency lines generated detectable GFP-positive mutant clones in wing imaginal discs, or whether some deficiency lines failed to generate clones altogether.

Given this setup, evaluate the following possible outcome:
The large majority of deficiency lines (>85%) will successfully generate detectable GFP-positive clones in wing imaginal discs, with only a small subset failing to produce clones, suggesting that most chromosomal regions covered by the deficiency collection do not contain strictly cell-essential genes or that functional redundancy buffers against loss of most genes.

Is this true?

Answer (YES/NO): NO